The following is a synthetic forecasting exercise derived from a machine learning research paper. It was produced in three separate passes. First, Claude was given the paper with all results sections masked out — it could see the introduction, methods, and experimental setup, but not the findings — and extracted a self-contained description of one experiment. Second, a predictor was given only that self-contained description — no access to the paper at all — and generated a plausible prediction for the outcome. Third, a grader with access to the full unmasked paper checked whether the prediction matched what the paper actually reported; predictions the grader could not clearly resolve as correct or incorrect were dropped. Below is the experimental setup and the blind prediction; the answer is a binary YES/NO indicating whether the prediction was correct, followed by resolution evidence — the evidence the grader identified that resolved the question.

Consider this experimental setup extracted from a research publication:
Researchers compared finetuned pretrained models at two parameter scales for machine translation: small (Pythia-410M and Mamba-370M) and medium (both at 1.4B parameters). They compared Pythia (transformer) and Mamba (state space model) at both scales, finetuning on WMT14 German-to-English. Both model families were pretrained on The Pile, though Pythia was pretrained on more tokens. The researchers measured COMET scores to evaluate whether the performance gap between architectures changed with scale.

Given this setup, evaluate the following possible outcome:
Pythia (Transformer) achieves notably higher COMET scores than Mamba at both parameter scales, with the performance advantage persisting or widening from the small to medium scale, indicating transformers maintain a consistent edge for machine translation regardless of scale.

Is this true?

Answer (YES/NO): NO